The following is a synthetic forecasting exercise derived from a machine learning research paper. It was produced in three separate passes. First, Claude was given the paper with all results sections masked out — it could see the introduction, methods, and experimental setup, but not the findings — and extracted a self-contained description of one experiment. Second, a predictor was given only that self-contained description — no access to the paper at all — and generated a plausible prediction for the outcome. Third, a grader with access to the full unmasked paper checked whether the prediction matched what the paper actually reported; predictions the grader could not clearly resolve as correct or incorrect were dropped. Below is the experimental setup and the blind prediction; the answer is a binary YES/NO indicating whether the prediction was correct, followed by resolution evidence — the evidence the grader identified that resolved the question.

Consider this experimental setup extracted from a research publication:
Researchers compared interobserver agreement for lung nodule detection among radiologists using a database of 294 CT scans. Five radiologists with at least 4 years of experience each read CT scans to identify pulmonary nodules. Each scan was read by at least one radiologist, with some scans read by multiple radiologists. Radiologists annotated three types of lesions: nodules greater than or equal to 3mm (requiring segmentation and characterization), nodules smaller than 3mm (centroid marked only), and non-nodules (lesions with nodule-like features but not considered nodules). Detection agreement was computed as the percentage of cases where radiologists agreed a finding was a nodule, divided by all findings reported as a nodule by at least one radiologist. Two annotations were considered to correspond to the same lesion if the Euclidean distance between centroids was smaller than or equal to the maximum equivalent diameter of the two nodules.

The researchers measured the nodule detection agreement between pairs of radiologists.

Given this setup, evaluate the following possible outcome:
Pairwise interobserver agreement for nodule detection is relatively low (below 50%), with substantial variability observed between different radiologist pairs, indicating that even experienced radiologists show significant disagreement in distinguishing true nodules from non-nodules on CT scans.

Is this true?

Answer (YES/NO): YES